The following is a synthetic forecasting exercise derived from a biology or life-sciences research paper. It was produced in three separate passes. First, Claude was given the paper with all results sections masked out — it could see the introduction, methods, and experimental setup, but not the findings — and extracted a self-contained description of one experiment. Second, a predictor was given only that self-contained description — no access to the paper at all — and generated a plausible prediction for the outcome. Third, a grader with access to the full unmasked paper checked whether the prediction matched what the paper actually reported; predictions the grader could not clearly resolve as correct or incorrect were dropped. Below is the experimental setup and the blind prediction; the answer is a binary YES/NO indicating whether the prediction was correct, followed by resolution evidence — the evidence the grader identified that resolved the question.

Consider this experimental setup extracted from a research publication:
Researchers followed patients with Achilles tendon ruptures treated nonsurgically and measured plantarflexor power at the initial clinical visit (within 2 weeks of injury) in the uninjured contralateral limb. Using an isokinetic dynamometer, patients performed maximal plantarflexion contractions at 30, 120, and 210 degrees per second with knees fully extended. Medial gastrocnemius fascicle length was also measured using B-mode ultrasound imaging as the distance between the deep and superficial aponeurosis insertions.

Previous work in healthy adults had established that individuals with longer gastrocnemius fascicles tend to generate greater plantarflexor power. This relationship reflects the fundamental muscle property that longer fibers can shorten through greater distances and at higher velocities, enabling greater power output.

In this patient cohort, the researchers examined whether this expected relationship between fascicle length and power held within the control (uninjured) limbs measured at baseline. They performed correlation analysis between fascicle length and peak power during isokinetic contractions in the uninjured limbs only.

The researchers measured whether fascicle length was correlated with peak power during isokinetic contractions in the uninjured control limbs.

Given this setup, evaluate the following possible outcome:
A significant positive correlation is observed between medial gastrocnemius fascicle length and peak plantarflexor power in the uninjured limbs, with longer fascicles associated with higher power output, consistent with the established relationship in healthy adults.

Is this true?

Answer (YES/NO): NO